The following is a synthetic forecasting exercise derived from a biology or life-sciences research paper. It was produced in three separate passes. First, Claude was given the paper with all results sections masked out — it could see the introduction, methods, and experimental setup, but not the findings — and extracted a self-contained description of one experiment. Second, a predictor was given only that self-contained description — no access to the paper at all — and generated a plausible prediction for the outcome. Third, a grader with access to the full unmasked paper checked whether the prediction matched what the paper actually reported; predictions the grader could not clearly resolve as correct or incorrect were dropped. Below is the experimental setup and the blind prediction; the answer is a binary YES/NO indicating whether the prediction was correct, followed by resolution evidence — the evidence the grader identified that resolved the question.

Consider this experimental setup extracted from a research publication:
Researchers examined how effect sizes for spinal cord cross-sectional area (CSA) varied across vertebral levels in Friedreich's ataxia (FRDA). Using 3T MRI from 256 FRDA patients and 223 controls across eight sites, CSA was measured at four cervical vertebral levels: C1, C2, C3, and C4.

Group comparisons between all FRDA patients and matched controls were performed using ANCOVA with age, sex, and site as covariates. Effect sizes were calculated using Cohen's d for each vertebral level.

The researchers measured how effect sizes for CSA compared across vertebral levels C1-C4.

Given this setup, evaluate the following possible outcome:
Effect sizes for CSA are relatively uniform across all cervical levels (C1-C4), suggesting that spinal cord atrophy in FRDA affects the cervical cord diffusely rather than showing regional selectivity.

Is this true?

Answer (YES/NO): NO